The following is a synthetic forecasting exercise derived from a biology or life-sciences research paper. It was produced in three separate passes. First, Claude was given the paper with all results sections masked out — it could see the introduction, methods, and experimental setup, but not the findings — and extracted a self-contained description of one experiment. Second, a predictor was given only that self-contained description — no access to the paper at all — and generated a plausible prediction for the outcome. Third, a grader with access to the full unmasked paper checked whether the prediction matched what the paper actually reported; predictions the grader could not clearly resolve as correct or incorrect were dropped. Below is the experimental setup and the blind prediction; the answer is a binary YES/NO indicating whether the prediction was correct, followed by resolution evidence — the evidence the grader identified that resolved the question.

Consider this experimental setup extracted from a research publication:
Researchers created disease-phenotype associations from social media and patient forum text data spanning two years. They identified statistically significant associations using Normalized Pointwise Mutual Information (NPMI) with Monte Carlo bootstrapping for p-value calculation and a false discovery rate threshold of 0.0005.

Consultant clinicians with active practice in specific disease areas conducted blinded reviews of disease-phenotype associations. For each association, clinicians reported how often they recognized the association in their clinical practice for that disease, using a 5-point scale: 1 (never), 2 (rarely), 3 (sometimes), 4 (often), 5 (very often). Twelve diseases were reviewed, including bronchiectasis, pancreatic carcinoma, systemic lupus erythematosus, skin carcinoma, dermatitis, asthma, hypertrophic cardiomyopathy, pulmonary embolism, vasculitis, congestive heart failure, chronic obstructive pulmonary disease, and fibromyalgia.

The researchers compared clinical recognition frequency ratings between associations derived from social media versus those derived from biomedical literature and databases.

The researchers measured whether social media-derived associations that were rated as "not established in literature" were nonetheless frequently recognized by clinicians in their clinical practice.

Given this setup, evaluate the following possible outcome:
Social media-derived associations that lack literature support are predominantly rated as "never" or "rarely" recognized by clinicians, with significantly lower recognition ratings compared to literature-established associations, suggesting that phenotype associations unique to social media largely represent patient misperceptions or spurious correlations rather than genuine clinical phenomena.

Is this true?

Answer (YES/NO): NO